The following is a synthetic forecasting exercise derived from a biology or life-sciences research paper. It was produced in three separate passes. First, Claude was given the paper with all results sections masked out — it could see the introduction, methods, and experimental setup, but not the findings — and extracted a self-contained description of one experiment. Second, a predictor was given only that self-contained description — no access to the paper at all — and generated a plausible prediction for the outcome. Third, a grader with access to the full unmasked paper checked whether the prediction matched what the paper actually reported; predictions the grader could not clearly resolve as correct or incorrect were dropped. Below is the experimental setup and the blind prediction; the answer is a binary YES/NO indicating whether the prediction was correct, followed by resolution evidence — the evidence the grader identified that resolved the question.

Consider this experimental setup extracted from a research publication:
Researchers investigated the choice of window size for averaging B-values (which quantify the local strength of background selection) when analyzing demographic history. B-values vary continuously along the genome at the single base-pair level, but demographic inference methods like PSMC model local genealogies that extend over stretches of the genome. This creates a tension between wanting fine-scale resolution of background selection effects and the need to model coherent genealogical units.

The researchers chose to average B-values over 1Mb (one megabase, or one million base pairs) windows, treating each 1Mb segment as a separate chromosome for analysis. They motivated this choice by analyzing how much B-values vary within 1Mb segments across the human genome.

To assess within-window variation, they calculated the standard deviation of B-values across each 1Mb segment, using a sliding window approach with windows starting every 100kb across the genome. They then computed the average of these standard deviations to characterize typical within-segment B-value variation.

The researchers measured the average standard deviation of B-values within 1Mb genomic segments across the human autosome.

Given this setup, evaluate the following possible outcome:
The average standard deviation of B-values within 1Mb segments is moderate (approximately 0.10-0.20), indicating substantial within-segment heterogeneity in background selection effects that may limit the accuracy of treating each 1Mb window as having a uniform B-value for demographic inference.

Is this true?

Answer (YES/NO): NO